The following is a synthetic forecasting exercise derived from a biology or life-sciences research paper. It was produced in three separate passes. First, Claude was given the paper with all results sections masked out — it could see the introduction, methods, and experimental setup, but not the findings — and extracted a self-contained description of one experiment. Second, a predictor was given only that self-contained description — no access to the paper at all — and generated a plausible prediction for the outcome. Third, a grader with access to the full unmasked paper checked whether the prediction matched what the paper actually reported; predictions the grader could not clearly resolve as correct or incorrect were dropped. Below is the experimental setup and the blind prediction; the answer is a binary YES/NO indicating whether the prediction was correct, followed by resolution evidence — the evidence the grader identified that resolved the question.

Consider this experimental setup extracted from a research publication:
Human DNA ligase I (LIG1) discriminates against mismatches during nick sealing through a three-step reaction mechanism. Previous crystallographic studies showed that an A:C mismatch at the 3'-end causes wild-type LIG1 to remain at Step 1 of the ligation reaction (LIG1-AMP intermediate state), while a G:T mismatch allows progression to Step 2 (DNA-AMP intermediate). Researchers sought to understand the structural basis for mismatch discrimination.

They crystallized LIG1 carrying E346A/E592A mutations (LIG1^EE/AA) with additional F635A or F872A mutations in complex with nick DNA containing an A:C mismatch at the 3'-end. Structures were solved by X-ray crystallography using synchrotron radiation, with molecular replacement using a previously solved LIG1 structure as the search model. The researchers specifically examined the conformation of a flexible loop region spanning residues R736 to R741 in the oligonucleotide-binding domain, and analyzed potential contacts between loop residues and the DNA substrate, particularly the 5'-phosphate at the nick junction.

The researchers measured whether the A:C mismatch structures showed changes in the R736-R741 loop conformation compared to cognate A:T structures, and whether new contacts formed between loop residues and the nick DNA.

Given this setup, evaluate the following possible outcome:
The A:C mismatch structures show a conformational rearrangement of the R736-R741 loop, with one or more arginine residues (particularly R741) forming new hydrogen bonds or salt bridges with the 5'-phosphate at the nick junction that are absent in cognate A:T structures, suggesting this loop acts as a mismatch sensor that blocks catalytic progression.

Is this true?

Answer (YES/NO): NO